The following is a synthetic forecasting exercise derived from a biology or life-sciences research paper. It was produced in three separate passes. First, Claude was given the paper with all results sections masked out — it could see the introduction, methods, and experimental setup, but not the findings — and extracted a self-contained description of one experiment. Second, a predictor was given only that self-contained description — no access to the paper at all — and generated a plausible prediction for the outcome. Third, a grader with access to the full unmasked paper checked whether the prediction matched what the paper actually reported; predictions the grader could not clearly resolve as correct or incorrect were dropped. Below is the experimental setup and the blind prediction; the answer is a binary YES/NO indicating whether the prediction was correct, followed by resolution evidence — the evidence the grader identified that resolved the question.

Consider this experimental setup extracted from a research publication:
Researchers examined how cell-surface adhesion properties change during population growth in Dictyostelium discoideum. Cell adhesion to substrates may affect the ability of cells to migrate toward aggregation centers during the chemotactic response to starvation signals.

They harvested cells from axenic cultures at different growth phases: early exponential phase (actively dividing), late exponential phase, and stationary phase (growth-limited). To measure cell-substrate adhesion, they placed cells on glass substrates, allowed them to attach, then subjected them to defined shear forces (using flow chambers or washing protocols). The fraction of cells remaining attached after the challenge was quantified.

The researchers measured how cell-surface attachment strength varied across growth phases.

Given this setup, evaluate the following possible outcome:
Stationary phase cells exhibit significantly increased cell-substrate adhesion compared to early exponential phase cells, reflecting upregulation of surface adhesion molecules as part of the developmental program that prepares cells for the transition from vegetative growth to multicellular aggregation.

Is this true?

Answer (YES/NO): YES